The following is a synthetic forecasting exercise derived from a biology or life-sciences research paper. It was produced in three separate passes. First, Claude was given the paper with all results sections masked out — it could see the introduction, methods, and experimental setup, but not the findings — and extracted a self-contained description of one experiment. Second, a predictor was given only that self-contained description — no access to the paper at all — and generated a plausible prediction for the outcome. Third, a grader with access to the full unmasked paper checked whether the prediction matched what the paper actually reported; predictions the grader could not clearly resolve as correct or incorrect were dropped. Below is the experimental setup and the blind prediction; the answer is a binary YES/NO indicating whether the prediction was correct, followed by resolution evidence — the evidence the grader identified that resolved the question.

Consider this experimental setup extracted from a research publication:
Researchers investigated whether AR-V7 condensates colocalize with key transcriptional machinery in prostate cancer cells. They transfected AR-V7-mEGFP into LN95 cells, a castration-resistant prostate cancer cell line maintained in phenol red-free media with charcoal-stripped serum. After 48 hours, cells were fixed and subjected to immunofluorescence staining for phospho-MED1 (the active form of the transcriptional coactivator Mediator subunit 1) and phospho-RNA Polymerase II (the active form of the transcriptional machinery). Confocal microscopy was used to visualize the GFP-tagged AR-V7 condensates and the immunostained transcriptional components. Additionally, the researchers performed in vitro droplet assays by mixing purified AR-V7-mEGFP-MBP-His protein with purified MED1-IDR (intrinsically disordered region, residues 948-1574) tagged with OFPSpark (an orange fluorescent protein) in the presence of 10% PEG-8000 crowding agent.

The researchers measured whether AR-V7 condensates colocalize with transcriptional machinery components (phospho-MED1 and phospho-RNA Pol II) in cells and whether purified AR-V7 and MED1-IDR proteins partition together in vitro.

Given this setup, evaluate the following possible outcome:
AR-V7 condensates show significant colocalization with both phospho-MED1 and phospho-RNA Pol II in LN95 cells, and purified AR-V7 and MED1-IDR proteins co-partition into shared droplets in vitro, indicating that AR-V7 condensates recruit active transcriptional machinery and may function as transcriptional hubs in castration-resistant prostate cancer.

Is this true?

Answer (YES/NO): YES